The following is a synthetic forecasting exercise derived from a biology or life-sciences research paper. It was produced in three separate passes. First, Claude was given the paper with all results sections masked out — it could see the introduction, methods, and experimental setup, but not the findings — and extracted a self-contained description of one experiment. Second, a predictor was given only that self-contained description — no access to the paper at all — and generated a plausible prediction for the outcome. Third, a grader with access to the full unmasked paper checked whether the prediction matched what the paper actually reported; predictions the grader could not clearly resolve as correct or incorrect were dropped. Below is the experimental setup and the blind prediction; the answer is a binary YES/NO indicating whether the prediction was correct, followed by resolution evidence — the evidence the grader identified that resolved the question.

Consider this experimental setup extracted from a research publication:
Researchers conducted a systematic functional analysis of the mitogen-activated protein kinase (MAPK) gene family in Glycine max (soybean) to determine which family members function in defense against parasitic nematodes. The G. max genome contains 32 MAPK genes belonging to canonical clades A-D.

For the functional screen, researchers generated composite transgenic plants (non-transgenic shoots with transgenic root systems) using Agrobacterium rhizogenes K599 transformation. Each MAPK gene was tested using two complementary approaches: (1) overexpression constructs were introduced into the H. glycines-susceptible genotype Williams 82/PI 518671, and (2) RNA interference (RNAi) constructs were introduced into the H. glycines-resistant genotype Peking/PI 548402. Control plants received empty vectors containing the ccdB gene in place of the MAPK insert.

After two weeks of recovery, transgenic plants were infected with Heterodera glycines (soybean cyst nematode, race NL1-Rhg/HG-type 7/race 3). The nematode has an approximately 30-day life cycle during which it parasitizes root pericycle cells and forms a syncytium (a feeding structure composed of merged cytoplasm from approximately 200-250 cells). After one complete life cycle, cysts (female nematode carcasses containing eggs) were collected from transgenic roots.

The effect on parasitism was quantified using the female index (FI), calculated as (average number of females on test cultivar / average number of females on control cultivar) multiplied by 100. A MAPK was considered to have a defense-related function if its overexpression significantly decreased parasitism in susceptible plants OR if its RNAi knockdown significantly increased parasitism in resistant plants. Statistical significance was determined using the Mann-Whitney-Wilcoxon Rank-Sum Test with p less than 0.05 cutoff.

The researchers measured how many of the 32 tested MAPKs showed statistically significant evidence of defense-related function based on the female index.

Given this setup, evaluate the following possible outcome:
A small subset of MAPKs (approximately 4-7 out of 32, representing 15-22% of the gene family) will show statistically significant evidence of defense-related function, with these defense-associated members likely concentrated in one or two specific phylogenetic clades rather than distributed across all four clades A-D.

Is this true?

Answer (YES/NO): NO